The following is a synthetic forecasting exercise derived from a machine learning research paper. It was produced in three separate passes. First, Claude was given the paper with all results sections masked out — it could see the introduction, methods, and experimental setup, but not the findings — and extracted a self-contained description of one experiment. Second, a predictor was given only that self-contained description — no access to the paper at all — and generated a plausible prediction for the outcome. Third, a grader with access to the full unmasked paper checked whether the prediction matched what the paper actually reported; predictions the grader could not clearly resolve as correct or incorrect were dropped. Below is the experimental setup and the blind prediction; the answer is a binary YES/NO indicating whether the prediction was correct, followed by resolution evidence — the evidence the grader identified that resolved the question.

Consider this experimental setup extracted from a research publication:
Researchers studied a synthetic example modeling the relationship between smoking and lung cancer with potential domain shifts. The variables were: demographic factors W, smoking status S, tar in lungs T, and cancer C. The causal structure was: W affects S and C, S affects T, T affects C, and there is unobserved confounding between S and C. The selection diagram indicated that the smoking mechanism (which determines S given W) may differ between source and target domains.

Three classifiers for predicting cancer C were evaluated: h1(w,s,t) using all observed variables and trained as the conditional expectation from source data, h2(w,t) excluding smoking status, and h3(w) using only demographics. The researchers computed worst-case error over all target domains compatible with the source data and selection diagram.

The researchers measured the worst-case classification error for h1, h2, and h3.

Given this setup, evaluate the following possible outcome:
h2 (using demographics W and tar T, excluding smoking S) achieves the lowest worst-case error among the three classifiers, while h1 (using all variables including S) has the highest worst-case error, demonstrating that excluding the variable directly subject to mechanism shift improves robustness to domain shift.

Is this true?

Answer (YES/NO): NO